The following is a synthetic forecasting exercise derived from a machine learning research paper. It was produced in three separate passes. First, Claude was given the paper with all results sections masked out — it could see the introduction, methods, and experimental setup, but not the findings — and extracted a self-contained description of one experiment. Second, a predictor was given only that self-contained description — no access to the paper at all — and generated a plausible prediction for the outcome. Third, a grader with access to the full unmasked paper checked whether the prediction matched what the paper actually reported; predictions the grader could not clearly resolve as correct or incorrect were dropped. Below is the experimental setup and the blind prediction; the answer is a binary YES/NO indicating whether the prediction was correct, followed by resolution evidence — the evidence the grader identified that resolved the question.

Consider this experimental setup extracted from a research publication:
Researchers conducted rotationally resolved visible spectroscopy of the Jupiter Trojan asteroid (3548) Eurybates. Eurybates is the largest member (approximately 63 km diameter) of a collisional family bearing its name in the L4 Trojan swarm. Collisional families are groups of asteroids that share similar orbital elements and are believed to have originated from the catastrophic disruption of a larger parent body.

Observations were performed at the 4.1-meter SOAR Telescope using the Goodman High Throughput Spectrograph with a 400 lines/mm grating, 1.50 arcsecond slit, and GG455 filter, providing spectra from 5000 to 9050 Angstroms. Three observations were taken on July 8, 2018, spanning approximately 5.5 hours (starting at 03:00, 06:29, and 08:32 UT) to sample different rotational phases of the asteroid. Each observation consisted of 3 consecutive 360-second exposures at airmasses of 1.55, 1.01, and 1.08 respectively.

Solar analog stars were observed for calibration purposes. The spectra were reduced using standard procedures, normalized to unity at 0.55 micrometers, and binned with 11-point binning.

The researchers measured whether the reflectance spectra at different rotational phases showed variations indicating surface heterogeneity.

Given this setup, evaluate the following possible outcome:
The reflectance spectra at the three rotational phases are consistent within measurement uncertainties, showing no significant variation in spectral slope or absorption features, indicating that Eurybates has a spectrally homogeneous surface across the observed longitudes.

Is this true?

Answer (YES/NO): NO